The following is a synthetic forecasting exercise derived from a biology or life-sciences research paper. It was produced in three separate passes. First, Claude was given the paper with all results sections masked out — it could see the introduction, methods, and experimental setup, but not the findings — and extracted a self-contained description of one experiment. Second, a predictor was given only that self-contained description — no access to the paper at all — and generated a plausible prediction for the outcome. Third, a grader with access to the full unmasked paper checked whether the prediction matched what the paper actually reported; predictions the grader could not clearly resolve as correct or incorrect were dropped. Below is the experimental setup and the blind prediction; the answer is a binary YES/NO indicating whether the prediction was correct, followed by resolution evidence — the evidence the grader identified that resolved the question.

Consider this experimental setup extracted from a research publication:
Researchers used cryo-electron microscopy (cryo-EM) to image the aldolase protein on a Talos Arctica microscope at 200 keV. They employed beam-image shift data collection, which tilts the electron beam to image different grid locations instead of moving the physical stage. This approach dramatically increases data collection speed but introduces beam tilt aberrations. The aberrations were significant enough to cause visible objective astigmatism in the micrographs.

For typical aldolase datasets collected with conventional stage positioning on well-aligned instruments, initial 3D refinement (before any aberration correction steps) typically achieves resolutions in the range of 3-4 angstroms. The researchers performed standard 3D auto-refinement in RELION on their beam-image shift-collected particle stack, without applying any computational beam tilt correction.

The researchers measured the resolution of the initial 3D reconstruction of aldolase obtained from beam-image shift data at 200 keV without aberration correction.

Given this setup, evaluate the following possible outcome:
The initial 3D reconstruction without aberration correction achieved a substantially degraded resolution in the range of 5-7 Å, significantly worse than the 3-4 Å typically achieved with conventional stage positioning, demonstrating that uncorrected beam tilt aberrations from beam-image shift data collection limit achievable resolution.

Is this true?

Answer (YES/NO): NO